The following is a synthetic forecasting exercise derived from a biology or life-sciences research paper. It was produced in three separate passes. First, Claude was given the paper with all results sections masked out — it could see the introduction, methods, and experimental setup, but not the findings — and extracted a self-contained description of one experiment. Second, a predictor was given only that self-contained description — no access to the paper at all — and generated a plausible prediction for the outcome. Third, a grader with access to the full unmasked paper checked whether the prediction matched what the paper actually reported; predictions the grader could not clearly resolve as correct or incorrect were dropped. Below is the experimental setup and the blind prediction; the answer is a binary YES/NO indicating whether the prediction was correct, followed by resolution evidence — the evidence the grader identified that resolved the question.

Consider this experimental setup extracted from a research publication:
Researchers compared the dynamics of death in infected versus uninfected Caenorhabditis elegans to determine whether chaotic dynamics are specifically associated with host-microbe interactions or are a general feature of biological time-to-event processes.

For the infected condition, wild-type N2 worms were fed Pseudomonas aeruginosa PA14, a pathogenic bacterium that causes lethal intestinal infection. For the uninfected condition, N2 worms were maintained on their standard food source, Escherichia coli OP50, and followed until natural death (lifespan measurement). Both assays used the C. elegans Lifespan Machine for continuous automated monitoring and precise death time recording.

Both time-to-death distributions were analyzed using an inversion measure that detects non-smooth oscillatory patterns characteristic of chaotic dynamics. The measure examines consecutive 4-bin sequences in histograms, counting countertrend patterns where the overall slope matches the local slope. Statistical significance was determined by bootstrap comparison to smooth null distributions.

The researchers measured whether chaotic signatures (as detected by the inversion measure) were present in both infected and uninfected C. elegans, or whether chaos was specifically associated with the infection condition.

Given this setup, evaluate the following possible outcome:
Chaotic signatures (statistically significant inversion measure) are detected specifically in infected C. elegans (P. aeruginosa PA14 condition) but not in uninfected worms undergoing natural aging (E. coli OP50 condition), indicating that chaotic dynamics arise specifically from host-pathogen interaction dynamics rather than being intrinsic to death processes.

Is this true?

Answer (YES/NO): YES